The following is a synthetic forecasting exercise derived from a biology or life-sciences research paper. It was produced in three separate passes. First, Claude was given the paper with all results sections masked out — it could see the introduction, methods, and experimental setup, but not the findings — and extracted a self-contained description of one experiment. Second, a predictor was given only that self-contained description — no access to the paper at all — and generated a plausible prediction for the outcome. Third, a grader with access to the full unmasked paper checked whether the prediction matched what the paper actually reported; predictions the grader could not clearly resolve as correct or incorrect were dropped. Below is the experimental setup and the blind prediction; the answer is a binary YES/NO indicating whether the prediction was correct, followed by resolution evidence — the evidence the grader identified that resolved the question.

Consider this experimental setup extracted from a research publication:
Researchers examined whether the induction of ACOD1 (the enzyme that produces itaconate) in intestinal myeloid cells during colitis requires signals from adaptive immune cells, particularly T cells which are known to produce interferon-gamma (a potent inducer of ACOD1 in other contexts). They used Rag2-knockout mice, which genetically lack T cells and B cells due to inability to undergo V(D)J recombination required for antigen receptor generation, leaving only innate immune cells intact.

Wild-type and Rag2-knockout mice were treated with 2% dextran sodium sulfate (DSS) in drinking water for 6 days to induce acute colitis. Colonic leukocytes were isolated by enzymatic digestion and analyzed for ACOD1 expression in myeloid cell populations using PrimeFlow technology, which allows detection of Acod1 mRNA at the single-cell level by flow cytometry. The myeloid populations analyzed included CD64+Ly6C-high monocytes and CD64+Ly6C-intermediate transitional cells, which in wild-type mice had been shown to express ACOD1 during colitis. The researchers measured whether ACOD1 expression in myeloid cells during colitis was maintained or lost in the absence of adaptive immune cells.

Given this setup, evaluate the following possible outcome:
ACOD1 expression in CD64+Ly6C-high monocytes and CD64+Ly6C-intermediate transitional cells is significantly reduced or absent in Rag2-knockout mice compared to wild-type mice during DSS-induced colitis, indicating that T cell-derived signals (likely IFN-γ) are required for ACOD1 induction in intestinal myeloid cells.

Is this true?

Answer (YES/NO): NO